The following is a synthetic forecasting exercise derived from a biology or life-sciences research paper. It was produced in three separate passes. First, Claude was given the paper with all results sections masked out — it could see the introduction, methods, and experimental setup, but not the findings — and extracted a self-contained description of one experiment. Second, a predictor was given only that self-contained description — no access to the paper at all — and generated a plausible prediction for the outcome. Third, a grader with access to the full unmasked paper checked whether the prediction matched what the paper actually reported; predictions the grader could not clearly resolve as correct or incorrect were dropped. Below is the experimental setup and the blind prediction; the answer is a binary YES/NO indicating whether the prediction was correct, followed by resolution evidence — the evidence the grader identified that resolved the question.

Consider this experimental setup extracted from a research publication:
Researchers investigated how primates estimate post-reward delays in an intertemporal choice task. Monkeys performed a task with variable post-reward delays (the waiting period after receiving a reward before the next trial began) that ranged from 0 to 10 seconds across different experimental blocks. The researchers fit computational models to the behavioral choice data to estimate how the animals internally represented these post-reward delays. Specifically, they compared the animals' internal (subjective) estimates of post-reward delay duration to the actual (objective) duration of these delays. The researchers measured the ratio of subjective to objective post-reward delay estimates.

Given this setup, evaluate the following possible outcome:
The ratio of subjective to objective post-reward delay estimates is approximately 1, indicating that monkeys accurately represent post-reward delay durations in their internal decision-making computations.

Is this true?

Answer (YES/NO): NO